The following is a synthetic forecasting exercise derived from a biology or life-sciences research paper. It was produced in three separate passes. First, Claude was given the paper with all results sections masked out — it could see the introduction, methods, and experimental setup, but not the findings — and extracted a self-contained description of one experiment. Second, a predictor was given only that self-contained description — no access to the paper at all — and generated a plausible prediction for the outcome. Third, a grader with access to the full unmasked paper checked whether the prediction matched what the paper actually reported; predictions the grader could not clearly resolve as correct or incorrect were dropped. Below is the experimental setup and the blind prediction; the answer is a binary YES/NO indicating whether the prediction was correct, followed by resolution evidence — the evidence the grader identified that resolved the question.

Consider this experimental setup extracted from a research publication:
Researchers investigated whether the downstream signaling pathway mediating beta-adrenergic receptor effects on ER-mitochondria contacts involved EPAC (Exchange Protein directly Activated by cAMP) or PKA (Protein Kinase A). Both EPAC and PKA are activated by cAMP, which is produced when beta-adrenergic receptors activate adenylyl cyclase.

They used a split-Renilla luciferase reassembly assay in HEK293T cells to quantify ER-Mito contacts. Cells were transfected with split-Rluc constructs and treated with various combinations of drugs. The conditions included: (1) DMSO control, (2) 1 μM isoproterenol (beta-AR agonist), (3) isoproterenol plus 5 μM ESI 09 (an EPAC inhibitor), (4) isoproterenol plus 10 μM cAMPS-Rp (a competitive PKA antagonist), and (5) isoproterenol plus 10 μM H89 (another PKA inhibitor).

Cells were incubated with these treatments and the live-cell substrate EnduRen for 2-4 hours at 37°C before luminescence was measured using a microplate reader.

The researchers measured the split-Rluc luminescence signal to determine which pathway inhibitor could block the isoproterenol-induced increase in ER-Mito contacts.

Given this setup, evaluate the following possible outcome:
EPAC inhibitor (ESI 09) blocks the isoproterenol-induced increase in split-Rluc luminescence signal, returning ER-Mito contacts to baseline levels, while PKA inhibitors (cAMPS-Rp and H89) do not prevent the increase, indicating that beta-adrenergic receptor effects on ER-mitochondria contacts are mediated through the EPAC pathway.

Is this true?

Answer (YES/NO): YES